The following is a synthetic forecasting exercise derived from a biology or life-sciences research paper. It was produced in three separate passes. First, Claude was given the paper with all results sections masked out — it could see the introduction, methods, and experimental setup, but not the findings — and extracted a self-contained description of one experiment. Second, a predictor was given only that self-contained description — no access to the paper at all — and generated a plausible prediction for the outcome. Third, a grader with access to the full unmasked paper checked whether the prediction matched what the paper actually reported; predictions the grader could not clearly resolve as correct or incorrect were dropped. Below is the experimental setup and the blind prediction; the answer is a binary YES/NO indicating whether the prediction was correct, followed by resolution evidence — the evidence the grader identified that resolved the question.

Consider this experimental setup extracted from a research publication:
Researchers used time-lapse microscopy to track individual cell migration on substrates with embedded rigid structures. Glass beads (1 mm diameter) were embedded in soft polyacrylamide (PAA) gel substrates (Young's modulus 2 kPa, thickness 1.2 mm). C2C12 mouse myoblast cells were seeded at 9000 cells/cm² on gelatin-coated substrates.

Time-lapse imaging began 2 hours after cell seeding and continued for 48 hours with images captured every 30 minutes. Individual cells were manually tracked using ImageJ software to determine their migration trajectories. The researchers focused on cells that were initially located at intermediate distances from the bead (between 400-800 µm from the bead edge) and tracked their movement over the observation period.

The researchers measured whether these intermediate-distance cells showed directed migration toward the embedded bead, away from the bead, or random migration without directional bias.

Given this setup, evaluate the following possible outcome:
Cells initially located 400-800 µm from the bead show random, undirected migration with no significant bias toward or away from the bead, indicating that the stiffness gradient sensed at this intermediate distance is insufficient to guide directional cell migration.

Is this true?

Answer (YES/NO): YES